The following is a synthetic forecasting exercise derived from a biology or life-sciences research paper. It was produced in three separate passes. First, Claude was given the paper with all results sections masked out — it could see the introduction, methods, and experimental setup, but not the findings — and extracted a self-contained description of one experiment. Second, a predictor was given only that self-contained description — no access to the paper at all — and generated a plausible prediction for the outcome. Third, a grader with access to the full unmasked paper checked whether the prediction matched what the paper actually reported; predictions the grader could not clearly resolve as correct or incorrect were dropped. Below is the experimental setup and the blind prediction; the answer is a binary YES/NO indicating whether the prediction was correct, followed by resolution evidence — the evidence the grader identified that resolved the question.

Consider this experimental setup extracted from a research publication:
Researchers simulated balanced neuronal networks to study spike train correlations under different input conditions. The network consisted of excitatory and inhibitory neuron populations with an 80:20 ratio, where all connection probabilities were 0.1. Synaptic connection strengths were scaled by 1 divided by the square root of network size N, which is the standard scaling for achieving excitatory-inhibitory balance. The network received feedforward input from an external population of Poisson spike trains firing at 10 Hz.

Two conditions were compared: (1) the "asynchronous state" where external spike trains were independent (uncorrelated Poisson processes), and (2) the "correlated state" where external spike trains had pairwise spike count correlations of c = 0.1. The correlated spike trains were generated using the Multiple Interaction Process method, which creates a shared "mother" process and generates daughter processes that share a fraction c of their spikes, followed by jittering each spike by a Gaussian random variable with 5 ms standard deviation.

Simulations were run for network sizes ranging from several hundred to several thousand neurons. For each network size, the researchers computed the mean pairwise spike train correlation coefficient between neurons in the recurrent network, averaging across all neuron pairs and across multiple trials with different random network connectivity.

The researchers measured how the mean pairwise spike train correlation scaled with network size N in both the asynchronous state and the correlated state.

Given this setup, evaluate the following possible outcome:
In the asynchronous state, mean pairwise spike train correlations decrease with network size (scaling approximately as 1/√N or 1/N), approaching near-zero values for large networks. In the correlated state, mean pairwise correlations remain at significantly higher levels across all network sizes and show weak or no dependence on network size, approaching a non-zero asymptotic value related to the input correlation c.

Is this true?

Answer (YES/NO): YES